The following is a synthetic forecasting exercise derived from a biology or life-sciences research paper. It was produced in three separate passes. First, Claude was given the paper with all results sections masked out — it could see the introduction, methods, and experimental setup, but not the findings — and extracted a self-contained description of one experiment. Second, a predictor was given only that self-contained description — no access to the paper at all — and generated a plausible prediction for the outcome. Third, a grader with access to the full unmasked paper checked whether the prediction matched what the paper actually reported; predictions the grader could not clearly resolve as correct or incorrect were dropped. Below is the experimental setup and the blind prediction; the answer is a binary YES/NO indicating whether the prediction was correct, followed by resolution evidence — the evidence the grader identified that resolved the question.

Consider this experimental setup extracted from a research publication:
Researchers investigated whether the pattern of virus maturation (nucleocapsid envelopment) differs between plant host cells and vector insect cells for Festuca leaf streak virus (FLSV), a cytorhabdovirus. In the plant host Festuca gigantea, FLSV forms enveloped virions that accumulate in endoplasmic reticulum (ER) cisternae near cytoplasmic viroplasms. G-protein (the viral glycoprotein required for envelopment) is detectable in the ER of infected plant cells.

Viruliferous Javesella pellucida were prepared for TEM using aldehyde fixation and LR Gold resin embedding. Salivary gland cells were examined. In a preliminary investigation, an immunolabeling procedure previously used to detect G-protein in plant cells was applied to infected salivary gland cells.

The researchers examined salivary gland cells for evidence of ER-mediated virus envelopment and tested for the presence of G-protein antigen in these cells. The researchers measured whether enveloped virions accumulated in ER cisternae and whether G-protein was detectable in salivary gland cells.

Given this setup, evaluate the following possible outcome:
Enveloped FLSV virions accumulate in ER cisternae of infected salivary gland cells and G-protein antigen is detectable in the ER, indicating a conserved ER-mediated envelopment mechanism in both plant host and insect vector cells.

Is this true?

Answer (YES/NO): NO